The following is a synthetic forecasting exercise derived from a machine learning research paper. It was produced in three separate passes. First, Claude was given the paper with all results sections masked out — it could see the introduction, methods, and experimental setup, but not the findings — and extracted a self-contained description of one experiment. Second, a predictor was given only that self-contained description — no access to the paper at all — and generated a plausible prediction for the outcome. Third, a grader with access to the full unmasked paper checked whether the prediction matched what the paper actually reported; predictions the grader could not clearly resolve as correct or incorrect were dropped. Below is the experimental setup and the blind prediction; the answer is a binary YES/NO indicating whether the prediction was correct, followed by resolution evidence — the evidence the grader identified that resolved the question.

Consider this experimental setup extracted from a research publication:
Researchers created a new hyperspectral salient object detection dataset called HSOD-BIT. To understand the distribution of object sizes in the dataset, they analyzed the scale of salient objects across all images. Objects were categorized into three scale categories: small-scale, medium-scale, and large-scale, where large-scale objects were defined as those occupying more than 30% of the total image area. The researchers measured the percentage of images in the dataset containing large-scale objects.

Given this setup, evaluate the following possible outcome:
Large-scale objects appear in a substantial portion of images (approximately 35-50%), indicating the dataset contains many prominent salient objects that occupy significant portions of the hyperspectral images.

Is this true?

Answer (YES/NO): NO